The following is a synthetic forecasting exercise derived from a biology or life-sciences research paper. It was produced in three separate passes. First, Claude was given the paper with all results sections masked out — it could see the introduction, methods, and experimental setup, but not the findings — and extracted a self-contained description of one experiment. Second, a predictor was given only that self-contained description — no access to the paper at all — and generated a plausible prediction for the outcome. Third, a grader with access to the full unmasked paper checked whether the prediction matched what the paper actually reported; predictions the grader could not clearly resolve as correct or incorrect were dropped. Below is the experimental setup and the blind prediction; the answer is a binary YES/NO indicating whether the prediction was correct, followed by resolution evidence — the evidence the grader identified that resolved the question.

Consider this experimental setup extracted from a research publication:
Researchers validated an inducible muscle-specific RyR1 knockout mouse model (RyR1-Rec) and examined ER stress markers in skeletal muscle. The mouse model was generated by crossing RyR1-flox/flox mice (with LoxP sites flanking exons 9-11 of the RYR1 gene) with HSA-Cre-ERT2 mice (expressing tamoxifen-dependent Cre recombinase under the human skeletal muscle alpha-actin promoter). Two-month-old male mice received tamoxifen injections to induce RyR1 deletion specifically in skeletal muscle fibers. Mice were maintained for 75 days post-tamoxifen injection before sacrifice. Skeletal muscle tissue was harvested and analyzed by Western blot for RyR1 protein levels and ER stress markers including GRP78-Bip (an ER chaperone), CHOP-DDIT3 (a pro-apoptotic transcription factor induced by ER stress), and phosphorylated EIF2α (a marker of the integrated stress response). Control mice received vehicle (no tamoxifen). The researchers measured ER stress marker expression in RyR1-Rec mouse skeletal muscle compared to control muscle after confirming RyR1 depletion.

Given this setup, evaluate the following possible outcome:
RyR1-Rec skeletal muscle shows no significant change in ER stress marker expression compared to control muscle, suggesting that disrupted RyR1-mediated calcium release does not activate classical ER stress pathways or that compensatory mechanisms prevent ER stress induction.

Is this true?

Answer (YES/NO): NO